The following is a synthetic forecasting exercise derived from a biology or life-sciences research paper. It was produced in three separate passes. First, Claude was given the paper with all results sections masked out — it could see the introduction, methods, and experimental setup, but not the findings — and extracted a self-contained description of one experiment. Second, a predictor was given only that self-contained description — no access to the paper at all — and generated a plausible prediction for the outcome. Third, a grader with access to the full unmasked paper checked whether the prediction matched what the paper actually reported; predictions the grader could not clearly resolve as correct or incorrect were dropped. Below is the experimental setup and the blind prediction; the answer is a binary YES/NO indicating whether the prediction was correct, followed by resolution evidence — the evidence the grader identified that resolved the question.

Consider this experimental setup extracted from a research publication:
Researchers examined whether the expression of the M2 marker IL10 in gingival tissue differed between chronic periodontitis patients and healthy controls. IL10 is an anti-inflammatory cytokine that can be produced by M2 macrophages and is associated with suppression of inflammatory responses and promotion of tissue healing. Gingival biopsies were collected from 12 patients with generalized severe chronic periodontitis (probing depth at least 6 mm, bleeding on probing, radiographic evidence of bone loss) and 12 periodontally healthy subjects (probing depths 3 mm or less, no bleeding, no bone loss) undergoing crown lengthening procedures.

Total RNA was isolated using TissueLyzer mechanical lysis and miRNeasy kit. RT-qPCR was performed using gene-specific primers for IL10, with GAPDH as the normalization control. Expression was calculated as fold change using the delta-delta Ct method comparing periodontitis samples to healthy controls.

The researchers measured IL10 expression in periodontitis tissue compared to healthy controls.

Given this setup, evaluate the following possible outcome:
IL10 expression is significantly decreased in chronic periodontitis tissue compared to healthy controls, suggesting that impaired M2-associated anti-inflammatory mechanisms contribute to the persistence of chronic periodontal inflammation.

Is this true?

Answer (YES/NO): YES